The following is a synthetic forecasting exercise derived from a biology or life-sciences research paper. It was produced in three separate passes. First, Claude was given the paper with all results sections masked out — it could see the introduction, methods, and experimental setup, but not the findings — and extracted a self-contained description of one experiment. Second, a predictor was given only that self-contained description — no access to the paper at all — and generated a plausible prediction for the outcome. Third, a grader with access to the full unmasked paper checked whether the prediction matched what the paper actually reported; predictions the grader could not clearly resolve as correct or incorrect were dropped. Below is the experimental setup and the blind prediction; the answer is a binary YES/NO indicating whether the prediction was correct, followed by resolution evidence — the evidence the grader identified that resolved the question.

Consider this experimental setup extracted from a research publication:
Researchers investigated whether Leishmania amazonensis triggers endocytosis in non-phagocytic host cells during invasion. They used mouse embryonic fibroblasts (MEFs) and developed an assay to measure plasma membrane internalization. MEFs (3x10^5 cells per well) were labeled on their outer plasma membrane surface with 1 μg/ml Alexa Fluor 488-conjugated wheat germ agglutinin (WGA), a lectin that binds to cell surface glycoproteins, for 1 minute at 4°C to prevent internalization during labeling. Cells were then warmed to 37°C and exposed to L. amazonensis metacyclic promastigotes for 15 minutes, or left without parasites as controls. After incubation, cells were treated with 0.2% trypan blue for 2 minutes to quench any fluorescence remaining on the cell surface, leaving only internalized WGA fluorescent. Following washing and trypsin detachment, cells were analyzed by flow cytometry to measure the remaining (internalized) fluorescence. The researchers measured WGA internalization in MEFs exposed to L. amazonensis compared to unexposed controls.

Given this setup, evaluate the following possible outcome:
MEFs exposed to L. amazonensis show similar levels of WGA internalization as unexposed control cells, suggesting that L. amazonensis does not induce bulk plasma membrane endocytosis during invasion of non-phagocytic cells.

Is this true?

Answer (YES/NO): NO